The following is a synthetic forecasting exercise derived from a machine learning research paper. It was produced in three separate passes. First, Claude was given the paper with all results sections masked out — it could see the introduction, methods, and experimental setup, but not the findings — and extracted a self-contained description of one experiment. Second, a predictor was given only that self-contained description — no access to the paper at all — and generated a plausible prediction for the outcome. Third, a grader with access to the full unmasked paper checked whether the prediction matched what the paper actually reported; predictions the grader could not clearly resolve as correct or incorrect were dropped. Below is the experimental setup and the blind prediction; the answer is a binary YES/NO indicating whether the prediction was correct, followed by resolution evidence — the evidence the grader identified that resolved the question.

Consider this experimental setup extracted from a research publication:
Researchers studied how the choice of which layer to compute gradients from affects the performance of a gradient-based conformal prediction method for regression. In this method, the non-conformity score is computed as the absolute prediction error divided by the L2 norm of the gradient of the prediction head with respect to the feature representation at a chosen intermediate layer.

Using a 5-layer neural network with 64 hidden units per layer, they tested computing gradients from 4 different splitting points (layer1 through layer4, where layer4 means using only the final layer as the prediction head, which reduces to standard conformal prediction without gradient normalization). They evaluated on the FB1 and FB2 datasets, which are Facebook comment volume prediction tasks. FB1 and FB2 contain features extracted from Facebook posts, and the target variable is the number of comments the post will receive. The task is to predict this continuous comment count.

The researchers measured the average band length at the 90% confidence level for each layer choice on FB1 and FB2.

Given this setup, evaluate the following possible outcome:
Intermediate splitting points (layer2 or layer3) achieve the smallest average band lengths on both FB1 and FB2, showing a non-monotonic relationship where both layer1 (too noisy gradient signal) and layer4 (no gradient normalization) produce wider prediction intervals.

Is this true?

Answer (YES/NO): NO